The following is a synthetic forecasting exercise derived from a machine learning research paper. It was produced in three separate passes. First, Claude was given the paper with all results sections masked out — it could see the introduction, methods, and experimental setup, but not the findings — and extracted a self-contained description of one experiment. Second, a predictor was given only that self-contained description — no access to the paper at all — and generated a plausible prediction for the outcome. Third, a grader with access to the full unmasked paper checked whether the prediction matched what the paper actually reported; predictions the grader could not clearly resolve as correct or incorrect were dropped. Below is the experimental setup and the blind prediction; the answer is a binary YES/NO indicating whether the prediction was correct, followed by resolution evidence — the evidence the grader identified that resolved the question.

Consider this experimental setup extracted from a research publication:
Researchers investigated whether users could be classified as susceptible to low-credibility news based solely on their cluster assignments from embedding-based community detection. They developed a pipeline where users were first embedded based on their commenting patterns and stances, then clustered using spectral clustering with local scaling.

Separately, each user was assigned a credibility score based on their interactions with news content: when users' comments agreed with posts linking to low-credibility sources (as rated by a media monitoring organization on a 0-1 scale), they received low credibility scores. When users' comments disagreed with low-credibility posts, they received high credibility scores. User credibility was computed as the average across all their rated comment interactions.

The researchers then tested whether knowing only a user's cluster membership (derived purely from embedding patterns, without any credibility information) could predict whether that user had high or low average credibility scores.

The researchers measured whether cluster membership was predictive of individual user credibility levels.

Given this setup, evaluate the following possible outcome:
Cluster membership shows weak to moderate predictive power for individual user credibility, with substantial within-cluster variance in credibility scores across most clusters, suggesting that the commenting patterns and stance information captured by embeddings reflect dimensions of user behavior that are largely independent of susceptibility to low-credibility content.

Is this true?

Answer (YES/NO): NO